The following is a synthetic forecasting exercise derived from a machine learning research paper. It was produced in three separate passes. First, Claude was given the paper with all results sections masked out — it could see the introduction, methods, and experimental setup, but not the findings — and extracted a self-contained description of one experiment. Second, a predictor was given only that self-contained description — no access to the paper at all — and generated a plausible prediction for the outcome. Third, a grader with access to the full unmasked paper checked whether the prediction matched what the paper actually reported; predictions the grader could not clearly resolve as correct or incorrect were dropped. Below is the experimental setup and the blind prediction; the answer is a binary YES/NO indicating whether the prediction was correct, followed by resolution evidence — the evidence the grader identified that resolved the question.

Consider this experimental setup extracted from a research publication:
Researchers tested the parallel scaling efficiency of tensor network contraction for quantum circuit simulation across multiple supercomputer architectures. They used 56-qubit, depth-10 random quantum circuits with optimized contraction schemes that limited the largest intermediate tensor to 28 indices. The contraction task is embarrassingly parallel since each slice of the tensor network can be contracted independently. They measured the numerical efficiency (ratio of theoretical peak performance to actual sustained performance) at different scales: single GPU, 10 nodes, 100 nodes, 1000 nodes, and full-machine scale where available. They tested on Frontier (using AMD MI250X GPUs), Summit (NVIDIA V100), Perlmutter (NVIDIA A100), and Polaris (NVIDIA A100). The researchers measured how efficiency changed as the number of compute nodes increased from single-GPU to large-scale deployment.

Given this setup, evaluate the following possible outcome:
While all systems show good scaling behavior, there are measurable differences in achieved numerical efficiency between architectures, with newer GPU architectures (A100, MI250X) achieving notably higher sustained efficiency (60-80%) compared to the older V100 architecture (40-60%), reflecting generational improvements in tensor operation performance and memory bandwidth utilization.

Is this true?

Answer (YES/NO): NO